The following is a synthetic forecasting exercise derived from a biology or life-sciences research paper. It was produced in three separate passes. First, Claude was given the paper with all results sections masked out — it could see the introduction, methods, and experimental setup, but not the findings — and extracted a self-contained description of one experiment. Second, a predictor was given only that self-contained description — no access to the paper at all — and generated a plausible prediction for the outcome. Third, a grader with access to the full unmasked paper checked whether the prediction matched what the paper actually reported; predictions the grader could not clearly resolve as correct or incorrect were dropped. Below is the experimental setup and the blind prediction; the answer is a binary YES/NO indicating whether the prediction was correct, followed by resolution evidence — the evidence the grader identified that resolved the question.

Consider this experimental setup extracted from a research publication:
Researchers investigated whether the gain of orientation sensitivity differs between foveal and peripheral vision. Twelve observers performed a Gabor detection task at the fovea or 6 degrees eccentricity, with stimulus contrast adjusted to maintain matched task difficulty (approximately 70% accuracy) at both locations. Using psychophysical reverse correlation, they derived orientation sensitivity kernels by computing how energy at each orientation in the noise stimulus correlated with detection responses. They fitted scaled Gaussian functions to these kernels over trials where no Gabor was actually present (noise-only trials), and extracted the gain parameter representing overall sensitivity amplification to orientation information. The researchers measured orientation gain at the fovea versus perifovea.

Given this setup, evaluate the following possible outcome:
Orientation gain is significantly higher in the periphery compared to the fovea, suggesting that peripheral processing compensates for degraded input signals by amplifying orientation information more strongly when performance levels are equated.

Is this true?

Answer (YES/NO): NO